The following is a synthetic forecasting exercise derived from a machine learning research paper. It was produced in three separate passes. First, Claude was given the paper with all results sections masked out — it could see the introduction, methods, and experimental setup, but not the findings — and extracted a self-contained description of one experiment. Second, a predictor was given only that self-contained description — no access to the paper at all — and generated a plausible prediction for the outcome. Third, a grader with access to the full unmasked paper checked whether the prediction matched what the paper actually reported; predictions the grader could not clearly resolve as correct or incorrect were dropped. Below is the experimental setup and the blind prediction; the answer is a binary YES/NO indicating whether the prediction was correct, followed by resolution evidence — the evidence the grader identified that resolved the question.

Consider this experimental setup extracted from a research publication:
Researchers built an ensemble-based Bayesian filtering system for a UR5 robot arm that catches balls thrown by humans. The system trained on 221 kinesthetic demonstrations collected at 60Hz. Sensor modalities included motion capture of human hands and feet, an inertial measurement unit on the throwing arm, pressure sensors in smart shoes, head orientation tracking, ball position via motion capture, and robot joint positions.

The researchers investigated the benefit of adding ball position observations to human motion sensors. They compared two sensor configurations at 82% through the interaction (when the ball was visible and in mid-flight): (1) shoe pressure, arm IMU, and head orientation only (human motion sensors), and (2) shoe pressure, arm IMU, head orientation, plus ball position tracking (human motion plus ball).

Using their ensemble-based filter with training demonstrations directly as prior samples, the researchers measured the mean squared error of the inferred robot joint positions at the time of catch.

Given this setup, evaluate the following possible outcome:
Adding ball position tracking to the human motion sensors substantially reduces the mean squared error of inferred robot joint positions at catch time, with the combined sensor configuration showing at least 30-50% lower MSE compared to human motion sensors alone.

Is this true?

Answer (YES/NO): YES